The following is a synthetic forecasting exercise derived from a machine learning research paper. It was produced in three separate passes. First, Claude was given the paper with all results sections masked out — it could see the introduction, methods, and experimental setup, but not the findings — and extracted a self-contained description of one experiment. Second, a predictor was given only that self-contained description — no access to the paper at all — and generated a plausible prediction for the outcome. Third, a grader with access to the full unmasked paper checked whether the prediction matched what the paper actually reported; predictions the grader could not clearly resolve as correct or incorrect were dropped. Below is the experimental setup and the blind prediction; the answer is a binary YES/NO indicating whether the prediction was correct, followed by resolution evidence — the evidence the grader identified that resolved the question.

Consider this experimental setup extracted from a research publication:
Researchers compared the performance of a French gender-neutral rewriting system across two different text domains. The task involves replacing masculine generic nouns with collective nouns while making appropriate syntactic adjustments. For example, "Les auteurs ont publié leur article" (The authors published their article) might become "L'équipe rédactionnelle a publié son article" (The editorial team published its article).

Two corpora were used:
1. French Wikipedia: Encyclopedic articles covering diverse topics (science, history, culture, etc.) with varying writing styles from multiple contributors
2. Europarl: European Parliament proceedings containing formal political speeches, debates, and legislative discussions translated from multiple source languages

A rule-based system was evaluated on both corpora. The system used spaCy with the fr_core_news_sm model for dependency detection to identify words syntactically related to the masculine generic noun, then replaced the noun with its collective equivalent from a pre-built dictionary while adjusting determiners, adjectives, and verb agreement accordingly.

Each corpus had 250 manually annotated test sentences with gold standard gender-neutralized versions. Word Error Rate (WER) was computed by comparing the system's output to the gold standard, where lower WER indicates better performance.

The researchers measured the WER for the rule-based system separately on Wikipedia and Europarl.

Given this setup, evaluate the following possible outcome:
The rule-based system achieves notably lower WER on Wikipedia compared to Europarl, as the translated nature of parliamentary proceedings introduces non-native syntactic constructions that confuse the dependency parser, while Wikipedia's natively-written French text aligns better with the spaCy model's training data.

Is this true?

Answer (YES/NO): NO